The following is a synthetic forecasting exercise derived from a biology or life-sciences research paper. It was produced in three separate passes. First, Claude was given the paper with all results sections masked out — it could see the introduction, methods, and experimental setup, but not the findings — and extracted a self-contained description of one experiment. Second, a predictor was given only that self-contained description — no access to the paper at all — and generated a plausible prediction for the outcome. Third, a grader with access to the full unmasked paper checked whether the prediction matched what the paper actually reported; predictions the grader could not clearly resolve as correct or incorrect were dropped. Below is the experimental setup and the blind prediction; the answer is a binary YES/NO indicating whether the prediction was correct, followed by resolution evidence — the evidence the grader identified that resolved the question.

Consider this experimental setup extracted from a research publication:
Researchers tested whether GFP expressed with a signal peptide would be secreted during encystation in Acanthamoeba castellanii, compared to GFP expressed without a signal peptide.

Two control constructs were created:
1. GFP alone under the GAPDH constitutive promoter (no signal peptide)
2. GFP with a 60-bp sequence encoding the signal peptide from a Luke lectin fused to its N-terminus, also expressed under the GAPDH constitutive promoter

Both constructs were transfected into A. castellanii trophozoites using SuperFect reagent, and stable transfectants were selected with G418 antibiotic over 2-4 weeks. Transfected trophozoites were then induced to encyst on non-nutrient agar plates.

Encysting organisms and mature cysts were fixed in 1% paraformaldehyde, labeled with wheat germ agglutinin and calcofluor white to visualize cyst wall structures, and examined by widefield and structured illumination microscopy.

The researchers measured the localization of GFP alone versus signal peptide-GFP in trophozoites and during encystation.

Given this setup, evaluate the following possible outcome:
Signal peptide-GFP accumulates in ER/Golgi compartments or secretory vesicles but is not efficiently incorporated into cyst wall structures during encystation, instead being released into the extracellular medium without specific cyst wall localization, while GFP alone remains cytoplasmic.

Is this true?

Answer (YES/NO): NO